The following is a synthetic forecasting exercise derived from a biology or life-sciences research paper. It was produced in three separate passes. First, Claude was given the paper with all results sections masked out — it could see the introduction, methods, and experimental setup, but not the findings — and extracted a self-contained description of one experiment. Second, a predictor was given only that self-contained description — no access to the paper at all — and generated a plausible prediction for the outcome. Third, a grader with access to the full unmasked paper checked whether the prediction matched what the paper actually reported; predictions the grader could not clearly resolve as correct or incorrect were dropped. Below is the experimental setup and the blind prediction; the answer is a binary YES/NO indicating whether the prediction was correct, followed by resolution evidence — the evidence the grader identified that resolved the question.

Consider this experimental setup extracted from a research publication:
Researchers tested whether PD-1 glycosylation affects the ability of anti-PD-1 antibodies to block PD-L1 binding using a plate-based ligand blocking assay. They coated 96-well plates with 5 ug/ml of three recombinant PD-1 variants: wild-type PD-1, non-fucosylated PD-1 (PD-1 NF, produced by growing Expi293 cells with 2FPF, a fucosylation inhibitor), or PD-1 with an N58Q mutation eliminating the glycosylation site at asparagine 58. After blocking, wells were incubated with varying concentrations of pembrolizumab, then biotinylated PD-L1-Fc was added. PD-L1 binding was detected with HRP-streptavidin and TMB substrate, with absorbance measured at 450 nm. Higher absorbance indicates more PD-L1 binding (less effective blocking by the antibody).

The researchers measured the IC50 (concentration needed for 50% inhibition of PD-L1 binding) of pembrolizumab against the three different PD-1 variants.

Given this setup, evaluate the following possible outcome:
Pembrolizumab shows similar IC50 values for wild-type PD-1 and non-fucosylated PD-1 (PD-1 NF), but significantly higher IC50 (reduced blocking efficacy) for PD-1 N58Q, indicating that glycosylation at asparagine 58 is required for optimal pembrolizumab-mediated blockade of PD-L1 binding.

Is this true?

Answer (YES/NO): NO